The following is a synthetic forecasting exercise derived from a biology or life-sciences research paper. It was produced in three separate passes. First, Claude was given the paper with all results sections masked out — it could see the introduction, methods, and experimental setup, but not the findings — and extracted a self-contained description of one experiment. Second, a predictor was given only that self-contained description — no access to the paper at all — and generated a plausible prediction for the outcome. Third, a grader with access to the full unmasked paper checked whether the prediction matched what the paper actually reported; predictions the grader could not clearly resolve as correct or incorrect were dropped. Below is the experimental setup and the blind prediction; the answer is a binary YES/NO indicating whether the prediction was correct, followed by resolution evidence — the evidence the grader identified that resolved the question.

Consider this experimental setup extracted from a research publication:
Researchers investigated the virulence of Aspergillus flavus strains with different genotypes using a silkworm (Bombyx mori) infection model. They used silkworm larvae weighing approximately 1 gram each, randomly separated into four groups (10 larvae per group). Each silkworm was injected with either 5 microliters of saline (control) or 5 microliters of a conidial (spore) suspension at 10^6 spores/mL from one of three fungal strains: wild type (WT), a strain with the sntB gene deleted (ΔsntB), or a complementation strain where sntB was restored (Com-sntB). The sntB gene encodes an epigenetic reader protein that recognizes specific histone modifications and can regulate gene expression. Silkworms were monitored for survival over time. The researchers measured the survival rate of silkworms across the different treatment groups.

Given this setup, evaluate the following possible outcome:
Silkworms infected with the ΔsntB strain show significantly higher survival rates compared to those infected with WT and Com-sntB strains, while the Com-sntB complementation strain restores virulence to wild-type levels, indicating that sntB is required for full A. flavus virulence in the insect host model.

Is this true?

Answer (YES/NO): YES